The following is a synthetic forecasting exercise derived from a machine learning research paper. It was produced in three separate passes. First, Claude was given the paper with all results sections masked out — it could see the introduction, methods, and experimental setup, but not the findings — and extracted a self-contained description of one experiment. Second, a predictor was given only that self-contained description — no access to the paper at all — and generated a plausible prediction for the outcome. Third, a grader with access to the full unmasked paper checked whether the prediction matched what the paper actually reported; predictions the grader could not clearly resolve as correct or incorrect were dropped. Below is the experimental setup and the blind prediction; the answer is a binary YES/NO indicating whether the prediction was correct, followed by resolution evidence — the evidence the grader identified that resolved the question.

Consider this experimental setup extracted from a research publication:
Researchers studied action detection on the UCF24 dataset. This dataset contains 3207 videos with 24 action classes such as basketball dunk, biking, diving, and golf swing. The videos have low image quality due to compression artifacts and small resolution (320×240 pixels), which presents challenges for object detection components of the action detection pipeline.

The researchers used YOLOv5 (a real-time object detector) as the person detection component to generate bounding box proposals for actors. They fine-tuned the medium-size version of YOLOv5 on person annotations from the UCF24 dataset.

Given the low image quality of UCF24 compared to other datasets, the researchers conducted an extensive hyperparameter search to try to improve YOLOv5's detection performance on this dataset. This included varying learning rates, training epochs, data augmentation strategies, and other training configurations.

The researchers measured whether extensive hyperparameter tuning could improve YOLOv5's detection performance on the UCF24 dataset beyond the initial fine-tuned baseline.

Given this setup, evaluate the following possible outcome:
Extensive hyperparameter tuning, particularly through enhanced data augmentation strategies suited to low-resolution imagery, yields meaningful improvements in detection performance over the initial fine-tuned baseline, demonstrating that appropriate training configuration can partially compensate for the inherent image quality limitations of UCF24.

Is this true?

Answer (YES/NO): NO